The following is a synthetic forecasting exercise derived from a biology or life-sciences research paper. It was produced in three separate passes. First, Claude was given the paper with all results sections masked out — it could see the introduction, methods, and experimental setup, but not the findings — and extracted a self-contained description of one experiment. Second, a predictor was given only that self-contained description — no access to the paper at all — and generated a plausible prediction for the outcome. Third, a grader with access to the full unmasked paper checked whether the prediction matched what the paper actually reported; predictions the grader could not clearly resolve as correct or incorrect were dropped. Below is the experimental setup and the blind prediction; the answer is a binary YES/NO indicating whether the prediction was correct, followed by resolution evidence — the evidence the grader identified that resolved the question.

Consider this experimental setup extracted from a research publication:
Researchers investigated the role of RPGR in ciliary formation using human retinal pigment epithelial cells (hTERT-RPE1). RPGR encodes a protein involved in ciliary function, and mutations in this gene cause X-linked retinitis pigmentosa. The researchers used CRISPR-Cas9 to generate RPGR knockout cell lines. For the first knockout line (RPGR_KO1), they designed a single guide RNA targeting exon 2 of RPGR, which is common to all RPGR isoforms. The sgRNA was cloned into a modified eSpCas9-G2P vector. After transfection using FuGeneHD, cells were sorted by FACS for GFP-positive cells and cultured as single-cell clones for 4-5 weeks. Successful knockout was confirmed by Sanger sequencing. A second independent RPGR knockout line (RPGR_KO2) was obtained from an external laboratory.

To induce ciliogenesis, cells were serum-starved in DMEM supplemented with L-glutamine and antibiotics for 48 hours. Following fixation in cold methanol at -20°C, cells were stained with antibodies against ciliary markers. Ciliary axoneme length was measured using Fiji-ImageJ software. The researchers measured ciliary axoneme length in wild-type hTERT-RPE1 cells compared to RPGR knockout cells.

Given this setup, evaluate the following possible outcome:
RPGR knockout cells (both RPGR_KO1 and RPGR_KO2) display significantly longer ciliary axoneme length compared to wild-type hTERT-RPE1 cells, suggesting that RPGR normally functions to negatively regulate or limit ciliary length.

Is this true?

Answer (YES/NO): YES